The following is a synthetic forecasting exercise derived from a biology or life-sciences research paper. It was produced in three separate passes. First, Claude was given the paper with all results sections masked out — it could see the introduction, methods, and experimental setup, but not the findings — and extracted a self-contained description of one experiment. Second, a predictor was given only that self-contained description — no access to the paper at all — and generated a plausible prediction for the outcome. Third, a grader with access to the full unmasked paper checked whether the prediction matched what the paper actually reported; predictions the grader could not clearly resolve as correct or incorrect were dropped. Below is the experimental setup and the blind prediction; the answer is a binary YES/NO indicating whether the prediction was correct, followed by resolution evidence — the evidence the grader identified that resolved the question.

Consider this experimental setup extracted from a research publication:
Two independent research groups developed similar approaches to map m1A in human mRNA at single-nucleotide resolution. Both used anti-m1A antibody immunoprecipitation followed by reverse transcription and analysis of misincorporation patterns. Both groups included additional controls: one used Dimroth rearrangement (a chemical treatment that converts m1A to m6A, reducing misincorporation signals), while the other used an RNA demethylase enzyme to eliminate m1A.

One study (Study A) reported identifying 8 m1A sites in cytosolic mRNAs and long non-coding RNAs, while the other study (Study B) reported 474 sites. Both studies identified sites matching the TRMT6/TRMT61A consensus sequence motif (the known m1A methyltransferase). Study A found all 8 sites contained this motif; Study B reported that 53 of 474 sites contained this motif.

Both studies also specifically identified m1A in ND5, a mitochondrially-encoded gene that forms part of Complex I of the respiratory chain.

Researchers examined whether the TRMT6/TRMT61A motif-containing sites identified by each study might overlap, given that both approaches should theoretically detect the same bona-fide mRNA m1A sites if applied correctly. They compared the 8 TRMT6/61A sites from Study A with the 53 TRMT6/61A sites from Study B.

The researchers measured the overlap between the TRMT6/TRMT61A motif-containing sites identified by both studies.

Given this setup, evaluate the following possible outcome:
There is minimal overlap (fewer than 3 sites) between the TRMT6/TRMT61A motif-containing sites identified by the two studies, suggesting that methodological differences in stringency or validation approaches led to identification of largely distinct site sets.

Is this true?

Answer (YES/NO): NO